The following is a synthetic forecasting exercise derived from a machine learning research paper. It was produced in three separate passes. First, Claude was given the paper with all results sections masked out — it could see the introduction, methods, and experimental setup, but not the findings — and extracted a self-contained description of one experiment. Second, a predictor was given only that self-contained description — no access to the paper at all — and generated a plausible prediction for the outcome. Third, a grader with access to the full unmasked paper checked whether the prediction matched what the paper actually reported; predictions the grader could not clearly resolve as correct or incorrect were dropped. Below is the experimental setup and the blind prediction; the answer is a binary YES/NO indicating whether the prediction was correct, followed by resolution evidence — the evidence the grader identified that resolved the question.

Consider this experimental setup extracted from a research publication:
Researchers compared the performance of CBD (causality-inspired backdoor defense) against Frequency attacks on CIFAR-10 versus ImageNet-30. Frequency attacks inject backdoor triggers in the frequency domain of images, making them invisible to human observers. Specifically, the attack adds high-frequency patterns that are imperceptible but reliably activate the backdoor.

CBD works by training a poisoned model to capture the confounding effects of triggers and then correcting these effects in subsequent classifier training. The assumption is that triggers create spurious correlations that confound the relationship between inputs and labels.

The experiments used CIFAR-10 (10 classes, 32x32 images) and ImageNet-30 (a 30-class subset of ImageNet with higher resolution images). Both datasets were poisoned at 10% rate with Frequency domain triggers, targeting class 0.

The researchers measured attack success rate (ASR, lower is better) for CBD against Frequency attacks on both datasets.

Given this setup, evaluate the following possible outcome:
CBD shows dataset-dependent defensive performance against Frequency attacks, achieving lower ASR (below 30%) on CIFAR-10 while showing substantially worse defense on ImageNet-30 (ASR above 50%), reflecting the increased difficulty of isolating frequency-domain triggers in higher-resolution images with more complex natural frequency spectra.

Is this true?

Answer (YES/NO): NO